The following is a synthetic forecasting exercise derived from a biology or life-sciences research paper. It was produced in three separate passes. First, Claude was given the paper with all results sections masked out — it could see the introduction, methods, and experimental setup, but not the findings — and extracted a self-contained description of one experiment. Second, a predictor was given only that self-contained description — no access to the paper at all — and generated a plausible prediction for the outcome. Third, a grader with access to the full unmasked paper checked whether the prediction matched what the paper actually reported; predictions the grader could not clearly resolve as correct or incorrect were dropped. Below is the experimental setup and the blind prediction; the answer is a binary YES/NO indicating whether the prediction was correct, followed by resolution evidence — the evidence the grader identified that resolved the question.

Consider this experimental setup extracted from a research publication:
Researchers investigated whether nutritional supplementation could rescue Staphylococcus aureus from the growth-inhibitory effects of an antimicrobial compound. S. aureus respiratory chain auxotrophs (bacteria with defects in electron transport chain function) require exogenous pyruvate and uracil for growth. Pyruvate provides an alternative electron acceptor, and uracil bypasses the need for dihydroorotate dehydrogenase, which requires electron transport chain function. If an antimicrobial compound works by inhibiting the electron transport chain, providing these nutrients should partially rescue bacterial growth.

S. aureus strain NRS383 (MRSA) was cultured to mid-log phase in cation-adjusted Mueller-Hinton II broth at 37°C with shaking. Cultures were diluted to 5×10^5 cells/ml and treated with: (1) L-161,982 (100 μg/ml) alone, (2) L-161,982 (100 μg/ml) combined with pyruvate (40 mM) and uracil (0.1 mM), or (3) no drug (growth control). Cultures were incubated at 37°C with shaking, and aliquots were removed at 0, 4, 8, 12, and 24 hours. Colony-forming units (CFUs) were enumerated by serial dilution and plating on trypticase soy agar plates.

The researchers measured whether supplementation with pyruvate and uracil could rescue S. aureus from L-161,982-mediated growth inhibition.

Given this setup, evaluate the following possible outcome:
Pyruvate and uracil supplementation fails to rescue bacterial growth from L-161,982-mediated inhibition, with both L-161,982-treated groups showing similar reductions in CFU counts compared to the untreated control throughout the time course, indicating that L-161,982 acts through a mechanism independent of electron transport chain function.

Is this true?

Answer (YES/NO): NO